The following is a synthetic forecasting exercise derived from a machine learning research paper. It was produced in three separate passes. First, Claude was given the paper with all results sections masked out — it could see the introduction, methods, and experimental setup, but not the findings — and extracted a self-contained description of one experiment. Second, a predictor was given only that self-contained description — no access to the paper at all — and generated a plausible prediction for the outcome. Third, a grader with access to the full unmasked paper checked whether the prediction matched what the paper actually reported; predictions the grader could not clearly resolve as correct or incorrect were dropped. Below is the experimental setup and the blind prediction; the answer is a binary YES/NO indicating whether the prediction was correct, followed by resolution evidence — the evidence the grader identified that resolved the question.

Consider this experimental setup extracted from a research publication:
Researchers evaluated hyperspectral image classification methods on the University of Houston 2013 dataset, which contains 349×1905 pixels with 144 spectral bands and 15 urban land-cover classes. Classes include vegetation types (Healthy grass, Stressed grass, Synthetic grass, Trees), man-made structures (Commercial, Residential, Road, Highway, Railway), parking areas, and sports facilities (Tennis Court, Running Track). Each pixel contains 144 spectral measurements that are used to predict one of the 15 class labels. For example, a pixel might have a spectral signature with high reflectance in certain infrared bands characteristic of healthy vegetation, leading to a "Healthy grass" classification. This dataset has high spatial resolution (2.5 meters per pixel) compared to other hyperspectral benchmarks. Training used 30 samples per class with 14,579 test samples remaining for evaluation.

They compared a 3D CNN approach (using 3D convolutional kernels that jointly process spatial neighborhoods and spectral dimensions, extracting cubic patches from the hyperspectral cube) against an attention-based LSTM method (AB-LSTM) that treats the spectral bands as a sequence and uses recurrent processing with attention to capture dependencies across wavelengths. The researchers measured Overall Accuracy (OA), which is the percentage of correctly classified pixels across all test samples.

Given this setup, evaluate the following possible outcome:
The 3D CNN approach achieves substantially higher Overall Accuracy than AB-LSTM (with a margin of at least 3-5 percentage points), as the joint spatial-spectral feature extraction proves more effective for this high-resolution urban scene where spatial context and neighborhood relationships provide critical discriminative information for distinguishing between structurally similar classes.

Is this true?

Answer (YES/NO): YES